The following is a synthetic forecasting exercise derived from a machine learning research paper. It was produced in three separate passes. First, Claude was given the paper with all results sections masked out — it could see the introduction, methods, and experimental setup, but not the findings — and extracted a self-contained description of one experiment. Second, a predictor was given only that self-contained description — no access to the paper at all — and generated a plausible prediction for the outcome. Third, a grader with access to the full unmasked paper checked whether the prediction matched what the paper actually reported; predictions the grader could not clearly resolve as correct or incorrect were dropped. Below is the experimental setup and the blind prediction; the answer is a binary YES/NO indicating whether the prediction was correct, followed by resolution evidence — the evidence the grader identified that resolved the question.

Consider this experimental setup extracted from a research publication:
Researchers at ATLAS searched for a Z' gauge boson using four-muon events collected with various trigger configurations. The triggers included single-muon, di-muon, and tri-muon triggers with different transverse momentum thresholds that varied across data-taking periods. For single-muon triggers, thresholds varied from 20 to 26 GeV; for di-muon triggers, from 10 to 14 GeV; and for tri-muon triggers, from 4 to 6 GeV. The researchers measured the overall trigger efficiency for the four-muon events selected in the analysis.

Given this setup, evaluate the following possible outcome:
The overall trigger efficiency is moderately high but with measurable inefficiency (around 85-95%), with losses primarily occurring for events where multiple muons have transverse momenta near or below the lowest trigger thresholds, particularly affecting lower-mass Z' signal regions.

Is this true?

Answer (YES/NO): NO